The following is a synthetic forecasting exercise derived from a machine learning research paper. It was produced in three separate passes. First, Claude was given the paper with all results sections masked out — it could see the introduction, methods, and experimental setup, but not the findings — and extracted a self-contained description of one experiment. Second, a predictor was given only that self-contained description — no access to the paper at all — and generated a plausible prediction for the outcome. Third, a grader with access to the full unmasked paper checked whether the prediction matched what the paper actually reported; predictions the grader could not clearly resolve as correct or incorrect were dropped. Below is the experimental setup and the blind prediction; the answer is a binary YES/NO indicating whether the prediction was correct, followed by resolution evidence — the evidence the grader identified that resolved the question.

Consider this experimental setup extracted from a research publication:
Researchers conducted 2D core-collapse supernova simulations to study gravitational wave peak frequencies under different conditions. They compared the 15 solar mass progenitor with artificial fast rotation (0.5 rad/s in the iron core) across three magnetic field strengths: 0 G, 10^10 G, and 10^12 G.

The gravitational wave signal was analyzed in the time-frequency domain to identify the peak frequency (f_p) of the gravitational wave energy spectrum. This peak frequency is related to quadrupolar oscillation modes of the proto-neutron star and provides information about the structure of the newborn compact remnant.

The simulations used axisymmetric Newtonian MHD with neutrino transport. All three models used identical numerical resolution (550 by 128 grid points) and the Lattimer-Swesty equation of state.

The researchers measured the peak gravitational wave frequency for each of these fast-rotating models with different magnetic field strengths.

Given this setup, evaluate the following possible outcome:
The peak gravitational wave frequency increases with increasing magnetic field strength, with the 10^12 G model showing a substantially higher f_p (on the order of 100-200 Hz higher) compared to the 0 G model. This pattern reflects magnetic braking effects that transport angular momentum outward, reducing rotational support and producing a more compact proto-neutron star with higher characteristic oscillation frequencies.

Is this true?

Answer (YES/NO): NO